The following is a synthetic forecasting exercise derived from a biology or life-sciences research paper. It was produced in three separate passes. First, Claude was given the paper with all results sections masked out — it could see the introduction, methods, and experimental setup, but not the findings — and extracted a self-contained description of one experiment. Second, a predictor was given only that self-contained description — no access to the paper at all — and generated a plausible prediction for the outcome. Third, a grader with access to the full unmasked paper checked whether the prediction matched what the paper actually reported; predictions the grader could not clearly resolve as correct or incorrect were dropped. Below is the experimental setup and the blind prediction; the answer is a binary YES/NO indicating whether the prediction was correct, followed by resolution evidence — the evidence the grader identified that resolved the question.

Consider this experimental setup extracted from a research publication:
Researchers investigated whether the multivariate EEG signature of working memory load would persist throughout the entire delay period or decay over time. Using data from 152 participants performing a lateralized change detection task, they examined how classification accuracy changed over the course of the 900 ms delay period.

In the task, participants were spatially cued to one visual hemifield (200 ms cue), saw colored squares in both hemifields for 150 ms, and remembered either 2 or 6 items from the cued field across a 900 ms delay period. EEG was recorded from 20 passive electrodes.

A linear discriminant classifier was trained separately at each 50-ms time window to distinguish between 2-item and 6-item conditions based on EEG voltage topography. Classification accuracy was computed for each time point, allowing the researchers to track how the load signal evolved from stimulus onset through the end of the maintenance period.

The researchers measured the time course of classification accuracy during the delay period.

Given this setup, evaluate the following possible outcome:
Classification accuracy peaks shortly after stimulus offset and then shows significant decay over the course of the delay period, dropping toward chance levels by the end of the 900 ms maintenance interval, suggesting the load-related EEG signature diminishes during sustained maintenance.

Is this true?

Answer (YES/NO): NO